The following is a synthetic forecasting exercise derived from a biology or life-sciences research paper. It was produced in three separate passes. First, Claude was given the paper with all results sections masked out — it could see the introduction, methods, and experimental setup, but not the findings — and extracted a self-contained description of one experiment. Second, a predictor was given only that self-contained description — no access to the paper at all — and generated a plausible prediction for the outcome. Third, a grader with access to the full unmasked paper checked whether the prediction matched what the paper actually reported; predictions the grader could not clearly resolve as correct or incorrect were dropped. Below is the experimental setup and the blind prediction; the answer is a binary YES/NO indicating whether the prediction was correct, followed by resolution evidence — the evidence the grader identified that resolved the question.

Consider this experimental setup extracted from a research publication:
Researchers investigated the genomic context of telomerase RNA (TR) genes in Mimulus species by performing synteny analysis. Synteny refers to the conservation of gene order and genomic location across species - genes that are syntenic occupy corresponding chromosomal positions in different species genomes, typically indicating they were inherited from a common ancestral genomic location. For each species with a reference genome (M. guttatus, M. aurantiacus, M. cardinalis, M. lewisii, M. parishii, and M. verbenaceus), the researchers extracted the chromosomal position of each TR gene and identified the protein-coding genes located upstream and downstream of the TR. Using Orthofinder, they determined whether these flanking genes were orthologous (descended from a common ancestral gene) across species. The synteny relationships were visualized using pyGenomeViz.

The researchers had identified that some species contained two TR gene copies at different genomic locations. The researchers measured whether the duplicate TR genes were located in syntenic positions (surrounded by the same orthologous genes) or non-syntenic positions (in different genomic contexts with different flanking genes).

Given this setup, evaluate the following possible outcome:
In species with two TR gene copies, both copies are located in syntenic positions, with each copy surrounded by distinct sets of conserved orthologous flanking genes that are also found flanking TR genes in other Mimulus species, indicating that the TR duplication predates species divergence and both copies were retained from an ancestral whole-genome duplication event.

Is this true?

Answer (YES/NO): NO